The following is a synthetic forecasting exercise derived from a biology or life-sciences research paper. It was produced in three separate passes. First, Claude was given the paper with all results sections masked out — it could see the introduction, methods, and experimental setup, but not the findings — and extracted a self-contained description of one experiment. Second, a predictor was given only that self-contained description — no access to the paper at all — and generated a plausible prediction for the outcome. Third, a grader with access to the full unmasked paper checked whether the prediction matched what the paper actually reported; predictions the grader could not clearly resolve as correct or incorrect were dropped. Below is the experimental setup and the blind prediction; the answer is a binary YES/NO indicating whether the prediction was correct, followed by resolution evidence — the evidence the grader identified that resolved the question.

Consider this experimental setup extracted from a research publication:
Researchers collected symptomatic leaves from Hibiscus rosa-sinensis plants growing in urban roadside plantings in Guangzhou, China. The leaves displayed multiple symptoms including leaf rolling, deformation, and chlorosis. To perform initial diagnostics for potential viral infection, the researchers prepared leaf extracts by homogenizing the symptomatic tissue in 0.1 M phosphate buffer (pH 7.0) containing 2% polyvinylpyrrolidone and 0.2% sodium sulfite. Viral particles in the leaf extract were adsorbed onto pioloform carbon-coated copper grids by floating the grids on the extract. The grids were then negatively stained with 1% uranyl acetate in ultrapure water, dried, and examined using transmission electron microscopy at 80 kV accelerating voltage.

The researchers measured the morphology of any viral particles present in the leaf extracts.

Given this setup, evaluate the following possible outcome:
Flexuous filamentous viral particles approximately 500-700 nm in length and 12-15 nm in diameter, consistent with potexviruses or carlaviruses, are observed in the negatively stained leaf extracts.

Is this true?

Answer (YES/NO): NO